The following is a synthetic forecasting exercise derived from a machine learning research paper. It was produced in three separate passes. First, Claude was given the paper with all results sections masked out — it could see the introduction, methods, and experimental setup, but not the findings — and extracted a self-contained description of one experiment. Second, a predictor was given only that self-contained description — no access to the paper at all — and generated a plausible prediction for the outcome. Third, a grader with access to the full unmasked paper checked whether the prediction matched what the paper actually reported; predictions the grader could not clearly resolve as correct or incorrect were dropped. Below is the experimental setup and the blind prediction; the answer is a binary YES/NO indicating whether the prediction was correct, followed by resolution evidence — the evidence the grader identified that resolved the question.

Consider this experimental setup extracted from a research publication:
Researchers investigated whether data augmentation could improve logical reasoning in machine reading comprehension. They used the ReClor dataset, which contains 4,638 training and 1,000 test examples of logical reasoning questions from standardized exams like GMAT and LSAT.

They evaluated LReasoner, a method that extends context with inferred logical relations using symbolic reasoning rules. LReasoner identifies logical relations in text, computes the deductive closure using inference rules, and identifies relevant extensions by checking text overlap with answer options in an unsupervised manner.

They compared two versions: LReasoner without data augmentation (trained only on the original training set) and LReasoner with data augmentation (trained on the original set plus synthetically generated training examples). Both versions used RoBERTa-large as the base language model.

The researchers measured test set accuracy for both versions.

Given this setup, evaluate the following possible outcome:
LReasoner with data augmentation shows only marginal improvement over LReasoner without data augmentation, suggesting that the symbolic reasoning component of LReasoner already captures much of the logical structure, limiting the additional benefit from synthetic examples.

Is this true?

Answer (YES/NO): NO